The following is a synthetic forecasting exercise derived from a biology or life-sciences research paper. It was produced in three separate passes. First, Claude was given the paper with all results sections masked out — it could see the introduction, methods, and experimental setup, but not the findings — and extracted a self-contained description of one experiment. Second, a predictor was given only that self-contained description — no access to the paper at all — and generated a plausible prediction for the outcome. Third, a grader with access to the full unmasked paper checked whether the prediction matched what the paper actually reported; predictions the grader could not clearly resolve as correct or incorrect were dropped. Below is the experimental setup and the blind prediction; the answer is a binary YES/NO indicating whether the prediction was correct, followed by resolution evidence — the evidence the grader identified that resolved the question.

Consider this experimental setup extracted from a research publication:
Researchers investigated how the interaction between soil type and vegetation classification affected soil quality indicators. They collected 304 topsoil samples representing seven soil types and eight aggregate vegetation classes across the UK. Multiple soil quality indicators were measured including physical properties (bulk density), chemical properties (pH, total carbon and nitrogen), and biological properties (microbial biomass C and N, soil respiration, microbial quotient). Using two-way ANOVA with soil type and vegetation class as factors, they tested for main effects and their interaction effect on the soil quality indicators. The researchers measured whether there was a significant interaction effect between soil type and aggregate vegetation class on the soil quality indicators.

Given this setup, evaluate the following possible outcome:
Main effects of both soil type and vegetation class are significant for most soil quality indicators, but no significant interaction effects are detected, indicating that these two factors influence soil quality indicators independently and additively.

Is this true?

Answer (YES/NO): NO